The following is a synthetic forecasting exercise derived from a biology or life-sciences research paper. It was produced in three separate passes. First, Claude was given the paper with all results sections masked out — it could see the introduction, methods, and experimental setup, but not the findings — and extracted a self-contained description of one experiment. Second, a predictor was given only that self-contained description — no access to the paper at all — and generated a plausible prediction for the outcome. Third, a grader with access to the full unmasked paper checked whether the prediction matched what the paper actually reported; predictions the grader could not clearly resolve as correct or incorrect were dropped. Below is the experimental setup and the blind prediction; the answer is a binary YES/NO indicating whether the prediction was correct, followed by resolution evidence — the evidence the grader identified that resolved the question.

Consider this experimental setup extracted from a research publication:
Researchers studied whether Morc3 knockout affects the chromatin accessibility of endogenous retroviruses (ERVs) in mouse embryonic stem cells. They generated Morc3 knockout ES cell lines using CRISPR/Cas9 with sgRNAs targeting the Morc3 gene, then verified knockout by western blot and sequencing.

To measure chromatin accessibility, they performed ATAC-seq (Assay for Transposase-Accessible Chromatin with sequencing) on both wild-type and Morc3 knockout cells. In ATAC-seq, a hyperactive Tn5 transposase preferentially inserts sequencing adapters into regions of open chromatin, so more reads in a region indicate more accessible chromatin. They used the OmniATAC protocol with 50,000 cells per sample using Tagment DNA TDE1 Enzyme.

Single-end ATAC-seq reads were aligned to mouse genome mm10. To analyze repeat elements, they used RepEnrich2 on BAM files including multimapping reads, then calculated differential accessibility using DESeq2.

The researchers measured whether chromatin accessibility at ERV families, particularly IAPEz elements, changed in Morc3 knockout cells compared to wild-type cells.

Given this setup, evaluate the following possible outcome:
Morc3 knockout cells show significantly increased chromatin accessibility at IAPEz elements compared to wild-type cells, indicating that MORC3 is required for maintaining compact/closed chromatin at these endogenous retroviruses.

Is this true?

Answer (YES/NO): YES